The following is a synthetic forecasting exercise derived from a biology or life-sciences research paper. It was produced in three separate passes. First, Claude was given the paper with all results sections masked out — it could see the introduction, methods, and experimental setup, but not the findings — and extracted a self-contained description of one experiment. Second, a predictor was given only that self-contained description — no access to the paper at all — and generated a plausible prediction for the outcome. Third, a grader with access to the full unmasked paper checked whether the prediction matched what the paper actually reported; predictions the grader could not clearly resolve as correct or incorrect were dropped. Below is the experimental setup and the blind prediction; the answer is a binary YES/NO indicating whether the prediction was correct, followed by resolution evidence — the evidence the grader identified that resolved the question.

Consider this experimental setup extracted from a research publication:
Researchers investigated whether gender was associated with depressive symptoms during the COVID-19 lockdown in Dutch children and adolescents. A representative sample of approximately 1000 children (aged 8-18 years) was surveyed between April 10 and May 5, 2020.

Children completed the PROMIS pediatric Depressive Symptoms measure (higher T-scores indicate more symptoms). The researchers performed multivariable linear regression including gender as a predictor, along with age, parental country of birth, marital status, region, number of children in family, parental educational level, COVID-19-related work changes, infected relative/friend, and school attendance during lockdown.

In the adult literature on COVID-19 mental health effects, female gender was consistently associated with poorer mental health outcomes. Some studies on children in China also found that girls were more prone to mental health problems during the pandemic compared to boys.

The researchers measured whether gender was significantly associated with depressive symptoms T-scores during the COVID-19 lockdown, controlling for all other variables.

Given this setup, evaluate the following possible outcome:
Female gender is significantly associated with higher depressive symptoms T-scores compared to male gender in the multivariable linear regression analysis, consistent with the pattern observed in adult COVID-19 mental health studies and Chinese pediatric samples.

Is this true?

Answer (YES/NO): NO